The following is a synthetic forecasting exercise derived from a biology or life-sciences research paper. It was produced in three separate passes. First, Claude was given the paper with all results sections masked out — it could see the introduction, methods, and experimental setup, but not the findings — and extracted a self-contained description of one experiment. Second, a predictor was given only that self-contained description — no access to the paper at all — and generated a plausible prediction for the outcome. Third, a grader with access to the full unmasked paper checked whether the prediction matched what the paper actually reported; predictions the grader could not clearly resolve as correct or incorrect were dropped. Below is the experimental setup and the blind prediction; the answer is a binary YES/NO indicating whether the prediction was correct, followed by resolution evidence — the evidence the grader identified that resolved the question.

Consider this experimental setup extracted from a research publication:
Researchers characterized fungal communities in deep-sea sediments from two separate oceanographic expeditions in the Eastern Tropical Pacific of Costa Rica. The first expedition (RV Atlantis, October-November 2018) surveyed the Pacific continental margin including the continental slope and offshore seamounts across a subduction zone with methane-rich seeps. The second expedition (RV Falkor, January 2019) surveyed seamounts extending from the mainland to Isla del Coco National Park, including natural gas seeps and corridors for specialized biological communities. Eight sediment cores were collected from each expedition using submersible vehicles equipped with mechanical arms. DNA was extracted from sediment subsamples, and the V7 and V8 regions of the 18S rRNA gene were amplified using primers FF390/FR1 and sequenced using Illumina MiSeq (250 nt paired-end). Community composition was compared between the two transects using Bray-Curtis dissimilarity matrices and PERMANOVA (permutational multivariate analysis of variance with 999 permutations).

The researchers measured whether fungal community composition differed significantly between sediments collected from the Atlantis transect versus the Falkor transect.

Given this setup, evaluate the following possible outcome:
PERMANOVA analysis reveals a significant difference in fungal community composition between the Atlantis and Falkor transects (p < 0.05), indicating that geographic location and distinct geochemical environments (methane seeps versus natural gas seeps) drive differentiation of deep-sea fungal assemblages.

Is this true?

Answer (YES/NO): NO